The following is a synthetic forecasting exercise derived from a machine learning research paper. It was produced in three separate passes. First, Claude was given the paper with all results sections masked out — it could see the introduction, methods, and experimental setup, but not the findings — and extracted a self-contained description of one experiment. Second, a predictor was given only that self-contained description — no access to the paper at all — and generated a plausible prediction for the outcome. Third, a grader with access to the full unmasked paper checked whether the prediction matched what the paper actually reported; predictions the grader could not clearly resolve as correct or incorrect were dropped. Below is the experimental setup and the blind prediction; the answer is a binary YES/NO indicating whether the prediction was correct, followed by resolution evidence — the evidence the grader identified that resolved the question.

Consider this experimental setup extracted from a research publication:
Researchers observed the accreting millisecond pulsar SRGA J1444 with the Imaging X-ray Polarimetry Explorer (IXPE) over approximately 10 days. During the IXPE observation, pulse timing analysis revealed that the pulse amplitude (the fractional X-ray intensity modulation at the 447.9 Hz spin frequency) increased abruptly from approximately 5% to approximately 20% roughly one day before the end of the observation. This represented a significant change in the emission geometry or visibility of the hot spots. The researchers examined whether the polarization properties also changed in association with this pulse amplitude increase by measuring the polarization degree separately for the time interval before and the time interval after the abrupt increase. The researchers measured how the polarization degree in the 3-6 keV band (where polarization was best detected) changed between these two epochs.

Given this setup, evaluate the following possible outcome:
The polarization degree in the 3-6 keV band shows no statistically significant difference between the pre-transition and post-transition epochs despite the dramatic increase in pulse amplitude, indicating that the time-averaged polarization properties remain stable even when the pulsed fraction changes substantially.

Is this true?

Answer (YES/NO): NO